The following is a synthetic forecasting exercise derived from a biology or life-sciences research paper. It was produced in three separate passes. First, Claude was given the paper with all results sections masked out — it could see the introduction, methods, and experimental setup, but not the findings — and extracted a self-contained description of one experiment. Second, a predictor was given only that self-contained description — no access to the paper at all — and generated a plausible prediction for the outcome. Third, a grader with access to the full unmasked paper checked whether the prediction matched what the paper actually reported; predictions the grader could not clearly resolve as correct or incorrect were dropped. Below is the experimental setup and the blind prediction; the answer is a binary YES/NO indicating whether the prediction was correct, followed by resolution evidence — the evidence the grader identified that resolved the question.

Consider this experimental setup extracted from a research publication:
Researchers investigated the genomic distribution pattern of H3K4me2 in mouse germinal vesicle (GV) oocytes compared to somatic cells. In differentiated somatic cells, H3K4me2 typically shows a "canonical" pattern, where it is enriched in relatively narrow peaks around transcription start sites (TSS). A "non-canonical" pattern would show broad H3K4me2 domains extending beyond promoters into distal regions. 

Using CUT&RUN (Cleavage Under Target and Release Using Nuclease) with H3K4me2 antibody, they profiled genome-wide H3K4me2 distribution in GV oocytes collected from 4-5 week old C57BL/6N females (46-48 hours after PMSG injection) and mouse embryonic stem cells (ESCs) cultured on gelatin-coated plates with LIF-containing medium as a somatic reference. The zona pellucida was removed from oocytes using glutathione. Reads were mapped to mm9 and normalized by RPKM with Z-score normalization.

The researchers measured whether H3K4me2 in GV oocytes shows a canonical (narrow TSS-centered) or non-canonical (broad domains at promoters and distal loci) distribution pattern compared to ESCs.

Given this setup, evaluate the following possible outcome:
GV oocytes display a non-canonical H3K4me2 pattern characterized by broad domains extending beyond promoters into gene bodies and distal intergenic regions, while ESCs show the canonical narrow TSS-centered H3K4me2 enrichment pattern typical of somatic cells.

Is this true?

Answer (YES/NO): YES